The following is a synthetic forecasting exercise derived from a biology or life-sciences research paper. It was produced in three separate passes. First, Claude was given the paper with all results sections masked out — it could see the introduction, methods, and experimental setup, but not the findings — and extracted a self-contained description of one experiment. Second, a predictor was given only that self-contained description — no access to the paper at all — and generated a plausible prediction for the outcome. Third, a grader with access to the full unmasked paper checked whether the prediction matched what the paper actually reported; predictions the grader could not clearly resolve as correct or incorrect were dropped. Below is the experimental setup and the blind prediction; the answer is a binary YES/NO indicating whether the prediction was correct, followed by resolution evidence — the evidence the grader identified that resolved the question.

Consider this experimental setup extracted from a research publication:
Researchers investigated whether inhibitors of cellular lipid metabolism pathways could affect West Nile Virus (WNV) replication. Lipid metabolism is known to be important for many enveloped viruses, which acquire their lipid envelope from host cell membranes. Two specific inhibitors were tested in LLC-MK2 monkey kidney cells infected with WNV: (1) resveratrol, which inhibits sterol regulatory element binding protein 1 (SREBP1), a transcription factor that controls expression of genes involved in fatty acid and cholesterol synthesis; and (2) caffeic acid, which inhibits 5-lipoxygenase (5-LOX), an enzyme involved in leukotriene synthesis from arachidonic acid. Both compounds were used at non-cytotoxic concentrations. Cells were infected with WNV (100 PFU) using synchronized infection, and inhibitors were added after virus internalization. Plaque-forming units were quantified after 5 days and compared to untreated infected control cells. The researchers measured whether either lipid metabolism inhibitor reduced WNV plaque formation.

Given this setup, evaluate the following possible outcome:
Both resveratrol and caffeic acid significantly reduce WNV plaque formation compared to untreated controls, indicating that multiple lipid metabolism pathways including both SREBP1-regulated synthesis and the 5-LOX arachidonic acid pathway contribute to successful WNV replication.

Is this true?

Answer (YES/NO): NO